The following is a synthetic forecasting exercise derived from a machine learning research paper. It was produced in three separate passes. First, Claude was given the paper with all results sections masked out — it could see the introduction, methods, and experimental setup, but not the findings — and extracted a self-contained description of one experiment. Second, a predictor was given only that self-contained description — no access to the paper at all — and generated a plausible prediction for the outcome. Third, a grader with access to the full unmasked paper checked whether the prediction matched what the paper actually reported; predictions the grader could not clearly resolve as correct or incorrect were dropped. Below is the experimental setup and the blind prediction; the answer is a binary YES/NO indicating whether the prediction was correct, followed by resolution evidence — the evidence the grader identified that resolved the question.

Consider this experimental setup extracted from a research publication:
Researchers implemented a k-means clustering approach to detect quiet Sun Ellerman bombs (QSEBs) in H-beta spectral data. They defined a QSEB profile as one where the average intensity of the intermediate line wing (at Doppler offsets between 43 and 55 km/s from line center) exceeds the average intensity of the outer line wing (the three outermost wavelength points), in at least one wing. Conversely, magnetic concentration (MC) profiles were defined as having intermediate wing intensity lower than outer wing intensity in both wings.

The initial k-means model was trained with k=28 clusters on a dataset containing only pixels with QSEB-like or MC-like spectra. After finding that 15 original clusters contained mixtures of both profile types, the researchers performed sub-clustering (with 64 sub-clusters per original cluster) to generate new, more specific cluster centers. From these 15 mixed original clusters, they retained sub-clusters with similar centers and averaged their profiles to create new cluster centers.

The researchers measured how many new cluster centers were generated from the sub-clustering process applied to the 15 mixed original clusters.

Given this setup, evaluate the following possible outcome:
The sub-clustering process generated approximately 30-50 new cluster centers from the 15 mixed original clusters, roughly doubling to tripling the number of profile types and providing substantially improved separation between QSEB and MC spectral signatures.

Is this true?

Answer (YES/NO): YES